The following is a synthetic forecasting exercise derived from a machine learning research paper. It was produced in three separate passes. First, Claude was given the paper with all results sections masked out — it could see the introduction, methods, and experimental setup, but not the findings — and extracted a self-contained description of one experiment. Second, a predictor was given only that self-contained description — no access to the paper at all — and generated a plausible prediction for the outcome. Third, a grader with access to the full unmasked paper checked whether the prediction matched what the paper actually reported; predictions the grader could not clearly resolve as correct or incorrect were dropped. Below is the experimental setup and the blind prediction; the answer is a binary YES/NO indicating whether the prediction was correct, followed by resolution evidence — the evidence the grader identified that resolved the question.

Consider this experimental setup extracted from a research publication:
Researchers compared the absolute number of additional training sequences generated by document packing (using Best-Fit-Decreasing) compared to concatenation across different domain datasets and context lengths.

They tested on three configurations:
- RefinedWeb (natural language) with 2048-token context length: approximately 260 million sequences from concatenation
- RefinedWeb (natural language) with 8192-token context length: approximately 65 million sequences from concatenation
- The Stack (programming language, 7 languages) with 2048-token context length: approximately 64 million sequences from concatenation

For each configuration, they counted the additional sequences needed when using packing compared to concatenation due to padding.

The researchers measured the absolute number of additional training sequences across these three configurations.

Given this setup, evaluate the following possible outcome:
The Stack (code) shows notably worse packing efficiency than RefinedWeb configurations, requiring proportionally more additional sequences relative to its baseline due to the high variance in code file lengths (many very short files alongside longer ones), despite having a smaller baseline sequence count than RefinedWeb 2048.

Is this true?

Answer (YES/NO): NO